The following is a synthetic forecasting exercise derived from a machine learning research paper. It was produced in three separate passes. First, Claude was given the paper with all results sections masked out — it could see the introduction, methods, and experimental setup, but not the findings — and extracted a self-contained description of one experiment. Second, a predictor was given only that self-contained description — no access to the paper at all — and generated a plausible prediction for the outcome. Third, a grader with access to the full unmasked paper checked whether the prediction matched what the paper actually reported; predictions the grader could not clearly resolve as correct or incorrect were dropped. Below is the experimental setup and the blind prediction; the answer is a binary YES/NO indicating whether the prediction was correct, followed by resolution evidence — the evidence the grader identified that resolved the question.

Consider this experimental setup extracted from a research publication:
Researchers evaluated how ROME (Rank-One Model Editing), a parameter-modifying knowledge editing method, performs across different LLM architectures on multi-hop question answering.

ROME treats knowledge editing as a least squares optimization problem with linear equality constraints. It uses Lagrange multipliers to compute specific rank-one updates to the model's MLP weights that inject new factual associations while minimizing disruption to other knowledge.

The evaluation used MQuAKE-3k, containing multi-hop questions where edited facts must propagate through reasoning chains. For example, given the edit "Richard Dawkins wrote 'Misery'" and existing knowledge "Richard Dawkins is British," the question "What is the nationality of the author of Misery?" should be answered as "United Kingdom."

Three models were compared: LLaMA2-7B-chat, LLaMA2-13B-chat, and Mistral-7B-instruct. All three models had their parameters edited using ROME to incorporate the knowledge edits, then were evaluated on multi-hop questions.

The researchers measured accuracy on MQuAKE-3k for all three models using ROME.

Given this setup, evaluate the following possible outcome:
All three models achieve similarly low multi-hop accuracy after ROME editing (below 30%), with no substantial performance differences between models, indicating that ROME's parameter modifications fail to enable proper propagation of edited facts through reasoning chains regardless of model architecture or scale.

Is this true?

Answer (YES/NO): NO